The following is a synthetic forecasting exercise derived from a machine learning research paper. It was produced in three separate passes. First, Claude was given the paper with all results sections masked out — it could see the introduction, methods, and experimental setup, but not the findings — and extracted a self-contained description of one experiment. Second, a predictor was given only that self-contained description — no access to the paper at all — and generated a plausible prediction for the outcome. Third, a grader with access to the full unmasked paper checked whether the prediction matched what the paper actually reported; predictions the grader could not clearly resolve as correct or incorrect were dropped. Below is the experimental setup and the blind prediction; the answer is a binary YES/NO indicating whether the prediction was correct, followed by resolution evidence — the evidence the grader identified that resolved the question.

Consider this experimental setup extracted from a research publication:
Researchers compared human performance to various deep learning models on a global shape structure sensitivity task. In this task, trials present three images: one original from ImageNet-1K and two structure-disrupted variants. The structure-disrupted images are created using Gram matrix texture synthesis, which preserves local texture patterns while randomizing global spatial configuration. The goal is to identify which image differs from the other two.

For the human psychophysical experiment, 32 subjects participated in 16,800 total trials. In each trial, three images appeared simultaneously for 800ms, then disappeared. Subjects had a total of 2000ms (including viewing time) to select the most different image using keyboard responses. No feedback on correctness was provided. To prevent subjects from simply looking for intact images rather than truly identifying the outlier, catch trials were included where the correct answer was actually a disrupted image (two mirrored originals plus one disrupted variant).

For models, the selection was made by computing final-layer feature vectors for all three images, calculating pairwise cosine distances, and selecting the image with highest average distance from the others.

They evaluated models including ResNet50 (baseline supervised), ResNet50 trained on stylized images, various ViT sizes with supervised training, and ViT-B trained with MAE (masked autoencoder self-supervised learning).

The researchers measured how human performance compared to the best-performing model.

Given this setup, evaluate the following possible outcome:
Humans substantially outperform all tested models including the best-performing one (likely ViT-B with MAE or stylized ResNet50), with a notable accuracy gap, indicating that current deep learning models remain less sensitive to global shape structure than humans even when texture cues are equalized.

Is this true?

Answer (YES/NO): NO